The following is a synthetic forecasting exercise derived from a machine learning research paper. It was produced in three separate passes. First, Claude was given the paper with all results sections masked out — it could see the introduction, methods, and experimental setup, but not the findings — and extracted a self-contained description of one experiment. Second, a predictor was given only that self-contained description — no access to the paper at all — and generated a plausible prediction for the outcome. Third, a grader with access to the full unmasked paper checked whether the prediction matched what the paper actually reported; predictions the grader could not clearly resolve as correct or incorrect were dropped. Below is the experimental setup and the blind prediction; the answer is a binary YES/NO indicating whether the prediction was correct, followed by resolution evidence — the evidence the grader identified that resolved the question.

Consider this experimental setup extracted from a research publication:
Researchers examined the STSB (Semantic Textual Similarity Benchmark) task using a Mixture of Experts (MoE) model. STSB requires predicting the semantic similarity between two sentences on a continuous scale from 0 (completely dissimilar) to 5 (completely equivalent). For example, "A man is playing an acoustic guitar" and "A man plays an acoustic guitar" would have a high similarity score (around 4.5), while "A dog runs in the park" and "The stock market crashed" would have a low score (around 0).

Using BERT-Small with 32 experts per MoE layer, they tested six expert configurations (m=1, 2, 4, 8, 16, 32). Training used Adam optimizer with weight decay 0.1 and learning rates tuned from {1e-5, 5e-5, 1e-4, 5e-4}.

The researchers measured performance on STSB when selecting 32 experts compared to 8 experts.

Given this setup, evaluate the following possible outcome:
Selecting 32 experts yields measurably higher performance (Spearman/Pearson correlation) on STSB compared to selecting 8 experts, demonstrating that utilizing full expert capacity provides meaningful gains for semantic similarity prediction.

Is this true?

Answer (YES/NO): NO